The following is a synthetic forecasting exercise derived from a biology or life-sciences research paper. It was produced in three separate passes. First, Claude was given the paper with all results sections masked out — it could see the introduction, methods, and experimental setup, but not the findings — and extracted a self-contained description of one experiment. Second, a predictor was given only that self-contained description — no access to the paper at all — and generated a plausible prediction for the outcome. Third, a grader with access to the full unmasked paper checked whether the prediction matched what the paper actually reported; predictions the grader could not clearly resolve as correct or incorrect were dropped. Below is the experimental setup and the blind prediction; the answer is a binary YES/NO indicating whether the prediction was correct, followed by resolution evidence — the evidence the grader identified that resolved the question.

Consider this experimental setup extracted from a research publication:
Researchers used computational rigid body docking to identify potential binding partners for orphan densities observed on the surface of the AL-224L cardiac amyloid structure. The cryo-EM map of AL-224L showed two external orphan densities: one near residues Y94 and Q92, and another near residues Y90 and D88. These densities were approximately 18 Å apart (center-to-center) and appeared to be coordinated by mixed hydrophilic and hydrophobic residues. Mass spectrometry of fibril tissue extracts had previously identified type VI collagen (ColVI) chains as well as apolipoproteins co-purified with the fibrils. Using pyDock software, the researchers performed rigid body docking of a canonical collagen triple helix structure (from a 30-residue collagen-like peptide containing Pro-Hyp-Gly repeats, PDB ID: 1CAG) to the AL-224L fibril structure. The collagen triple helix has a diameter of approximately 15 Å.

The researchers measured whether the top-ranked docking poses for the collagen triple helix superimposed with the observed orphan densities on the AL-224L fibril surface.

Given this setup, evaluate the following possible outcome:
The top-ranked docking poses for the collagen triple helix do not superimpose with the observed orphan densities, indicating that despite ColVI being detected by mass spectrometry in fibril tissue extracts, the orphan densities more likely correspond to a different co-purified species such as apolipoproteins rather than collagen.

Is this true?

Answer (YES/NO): NO